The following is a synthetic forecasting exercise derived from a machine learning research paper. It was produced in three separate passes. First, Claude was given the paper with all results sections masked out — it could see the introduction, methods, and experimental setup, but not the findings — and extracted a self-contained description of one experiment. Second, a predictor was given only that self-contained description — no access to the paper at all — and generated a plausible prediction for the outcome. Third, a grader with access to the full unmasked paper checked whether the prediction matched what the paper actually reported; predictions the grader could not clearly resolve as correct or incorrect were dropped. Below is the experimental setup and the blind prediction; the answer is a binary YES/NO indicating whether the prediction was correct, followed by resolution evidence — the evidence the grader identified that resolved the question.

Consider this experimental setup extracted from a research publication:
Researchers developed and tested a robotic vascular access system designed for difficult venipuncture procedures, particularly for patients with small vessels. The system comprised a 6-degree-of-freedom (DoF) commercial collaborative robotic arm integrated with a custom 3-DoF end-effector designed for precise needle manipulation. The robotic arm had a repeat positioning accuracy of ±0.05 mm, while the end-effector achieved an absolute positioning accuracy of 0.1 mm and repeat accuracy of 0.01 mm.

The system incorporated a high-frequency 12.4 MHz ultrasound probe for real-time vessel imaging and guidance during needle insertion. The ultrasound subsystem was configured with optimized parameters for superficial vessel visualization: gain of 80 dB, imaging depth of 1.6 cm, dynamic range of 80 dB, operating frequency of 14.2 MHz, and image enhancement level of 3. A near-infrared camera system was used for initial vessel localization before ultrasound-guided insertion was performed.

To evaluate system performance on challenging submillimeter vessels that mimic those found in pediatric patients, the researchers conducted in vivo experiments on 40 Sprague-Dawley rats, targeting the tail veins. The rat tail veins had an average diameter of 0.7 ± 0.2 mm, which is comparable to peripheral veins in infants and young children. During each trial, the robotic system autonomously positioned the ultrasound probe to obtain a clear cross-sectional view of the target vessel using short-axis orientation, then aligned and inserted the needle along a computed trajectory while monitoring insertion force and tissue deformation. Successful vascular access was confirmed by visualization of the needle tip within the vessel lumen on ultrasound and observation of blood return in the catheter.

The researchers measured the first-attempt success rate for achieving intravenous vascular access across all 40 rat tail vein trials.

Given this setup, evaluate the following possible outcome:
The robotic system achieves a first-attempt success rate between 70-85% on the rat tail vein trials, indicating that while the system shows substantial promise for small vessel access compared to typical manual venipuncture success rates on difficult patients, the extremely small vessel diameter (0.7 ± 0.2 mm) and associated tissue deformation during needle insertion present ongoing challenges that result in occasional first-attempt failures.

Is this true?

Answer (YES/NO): NO